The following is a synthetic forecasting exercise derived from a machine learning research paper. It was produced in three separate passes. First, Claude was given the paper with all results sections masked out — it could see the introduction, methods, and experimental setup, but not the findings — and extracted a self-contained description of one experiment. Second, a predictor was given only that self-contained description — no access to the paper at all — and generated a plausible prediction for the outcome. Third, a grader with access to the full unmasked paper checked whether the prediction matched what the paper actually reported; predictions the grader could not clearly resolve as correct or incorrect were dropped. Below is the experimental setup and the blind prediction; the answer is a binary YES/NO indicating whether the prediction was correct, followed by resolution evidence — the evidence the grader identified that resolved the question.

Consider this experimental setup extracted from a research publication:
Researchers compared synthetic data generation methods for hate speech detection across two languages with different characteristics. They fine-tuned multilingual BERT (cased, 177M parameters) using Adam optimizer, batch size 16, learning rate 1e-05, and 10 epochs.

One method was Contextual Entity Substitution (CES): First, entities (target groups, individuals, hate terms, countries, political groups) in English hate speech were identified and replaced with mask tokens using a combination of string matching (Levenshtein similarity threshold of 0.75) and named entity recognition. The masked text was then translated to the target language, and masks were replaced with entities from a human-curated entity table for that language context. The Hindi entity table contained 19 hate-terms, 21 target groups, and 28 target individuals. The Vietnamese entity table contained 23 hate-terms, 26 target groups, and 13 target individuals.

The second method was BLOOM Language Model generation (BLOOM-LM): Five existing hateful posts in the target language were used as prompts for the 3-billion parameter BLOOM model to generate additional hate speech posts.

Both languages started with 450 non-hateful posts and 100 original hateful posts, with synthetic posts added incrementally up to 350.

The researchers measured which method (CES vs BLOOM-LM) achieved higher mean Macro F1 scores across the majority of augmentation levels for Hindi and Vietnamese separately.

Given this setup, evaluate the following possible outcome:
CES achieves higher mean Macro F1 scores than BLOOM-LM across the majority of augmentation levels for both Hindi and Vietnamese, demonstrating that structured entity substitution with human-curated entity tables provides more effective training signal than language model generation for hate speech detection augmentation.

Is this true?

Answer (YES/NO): NO